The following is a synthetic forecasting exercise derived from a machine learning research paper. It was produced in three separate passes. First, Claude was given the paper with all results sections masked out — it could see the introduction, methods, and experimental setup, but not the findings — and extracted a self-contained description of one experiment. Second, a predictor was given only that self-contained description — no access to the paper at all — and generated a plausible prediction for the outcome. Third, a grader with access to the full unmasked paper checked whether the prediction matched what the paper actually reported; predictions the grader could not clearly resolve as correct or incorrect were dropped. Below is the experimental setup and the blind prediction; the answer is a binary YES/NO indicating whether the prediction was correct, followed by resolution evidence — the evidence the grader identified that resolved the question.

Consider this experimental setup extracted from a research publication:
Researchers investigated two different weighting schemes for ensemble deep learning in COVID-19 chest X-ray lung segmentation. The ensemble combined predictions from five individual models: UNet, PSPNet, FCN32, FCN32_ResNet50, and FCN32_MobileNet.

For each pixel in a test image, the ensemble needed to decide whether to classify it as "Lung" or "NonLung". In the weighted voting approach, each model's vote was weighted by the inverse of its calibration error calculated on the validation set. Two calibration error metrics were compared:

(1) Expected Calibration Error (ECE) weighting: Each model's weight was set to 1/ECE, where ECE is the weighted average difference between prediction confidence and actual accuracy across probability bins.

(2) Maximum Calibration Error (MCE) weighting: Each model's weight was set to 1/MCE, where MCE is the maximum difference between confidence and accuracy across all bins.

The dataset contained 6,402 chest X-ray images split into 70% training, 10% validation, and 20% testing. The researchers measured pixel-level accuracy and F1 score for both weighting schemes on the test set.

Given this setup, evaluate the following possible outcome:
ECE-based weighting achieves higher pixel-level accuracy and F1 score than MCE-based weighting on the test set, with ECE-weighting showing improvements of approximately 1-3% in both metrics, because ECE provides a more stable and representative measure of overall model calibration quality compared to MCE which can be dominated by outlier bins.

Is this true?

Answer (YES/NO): NO